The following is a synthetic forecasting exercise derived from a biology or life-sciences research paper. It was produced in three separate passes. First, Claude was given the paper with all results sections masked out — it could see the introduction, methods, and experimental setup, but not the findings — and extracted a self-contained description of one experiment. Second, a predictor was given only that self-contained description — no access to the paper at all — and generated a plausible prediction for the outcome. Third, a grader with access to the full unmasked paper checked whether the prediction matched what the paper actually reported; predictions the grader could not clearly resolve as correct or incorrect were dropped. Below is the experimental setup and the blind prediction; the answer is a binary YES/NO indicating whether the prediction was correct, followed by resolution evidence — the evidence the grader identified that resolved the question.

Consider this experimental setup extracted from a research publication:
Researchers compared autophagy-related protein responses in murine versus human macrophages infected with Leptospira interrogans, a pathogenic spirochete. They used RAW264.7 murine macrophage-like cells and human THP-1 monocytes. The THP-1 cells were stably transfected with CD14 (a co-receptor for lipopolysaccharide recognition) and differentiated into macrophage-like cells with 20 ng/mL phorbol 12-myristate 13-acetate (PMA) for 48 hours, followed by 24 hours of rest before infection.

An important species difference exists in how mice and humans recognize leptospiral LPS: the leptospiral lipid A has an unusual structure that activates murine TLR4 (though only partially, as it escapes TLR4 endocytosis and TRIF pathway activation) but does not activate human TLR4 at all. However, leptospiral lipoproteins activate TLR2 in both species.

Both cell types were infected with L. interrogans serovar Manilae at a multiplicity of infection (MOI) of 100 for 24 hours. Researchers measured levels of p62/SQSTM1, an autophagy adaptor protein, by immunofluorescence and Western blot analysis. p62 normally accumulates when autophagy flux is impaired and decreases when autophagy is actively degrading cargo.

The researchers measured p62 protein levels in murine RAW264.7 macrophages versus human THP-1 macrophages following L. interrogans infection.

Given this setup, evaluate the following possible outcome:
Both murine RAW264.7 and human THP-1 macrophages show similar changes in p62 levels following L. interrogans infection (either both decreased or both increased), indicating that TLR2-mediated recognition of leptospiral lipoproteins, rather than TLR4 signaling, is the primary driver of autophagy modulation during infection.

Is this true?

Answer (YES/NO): NO